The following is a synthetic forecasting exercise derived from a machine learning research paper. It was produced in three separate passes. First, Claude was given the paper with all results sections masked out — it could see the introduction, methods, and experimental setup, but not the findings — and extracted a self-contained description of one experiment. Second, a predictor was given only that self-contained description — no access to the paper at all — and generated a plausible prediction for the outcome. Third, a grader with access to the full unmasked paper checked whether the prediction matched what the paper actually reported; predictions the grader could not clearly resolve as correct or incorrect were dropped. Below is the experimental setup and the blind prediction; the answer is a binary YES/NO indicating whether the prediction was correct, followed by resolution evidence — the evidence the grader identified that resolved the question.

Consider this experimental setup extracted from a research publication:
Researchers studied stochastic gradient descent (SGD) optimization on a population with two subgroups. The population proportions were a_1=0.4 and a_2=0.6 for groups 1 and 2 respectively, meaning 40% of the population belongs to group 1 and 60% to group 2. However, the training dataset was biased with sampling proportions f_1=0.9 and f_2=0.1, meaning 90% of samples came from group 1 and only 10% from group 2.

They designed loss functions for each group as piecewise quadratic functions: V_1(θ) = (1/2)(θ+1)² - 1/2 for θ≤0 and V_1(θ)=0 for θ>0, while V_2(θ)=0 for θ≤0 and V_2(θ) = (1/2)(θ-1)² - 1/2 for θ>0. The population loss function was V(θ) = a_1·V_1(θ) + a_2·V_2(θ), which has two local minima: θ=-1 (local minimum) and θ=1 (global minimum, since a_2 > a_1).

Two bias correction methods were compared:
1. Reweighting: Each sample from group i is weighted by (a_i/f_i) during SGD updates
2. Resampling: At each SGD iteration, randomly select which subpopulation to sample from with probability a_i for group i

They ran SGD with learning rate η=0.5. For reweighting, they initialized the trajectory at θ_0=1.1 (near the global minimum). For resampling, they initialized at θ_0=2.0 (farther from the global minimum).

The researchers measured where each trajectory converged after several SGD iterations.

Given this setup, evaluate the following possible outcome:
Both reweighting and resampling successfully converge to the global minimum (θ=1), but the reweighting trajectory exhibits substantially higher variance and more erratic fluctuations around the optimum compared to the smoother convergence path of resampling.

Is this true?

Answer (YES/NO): NO